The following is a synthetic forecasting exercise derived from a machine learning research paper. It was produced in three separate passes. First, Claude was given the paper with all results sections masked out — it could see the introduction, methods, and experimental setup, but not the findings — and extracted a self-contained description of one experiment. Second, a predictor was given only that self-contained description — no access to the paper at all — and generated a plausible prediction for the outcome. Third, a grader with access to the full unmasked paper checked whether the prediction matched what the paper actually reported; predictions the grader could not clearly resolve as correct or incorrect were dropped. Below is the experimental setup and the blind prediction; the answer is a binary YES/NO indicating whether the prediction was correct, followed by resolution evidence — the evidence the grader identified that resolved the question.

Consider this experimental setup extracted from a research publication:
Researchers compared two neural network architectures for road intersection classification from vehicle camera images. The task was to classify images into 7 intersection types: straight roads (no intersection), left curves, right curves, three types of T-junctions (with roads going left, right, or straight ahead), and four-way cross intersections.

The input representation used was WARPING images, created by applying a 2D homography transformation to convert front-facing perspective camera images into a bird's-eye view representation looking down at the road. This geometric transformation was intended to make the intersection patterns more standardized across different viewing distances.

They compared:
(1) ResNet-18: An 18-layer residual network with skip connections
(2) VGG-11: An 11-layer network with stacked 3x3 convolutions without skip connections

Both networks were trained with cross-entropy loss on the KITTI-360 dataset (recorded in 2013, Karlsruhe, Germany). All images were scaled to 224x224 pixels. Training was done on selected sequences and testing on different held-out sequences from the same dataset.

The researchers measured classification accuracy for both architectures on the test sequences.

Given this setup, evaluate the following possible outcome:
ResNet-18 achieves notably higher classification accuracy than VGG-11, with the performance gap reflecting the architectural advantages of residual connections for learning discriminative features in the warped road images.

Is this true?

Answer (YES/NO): NO